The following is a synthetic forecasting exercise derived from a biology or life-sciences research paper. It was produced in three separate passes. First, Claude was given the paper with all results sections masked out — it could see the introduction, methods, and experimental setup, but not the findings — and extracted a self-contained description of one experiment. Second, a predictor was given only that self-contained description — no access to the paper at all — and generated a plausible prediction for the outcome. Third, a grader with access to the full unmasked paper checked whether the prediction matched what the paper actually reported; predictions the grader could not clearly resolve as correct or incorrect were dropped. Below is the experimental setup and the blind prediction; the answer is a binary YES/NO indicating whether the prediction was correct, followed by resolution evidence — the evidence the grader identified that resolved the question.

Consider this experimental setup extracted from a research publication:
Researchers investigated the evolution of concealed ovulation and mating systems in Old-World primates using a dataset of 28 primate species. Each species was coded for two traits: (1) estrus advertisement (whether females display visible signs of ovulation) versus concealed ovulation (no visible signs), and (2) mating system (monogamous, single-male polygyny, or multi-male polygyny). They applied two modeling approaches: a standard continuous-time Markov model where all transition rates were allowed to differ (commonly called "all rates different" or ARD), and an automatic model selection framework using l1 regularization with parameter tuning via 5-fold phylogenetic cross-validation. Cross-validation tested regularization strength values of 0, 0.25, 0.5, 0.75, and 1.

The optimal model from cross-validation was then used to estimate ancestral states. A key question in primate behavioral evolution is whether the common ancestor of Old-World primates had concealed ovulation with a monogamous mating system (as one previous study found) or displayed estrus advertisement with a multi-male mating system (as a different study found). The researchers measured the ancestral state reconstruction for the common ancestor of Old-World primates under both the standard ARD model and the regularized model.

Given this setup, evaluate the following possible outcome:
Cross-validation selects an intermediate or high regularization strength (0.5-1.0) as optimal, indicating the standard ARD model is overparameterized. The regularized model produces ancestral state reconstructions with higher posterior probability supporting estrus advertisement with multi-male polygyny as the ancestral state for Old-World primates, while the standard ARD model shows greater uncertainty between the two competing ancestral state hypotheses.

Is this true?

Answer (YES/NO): NO